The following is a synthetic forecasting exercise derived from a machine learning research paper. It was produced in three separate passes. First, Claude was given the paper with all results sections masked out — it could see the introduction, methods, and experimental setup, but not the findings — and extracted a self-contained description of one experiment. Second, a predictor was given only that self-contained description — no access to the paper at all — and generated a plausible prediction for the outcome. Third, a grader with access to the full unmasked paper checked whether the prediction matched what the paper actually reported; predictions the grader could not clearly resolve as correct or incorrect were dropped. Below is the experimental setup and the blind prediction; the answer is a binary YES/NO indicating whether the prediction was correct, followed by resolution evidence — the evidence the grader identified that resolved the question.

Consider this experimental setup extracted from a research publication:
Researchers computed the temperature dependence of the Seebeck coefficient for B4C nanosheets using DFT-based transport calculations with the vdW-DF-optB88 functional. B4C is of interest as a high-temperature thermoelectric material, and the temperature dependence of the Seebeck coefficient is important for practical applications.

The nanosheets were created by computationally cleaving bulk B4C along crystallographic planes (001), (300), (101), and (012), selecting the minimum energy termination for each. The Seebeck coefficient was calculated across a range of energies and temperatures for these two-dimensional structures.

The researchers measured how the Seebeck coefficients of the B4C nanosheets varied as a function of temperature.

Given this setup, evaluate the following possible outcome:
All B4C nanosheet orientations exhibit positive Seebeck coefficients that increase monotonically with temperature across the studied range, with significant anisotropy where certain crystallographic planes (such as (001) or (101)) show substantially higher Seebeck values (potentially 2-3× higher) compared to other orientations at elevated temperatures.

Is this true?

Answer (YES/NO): NO